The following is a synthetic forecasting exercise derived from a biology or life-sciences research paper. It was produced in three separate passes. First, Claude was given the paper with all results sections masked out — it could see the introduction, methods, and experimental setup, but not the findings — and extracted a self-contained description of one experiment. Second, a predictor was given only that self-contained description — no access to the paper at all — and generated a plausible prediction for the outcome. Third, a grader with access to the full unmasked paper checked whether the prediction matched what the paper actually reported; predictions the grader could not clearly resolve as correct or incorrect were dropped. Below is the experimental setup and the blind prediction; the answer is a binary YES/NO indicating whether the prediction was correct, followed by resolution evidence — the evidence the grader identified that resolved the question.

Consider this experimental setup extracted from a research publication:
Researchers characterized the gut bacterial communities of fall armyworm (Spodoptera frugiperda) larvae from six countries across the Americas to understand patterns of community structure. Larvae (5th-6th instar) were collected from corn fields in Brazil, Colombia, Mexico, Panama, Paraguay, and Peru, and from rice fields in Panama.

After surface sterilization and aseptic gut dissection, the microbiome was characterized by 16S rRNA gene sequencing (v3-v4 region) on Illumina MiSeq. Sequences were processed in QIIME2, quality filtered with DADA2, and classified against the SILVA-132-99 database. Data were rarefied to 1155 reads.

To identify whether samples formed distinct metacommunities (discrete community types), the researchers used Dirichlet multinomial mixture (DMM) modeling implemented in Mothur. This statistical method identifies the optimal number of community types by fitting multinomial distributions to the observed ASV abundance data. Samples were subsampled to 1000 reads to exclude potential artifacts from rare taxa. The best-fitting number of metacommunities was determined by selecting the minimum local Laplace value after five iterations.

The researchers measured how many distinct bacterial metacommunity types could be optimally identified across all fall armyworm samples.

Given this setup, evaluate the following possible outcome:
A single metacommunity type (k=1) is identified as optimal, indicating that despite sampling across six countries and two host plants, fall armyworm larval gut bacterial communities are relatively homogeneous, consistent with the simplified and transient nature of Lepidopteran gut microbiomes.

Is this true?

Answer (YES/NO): YES